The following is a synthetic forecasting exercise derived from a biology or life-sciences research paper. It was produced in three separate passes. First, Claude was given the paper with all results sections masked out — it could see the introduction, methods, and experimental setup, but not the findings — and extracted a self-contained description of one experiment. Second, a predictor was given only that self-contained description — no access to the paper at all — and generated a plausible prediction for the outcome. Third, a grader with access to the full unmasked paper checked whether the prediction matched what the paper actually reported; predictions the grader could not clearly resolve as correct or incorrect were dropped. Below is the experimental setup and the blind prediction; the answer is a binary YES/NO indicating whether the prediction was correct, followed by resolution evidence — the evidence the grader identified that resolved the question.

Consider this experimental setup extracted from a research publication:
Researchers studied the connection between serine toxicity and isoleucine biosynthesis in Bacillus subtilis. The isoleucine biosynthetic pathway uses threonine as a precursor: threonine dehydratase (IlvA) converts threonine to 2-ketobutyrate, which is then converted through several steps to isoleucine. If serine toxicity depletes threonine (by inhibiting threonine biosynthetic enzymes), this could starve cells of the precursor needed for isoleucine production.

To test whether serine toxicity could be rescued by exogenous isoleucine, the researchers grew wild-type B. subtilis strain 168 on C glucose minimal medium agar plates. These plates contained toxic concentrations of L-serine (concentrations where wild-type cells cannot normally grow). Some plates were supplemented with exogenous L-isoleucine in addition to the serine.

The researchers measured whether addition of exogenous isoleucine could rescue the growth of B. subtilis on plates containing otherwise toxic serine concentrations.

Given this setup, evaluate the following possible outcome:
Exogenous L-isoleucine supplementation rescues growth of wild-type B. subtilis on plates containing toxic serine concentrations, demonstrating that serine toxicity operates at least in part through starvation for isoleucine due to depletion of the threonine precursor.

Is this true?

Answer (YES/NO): NO